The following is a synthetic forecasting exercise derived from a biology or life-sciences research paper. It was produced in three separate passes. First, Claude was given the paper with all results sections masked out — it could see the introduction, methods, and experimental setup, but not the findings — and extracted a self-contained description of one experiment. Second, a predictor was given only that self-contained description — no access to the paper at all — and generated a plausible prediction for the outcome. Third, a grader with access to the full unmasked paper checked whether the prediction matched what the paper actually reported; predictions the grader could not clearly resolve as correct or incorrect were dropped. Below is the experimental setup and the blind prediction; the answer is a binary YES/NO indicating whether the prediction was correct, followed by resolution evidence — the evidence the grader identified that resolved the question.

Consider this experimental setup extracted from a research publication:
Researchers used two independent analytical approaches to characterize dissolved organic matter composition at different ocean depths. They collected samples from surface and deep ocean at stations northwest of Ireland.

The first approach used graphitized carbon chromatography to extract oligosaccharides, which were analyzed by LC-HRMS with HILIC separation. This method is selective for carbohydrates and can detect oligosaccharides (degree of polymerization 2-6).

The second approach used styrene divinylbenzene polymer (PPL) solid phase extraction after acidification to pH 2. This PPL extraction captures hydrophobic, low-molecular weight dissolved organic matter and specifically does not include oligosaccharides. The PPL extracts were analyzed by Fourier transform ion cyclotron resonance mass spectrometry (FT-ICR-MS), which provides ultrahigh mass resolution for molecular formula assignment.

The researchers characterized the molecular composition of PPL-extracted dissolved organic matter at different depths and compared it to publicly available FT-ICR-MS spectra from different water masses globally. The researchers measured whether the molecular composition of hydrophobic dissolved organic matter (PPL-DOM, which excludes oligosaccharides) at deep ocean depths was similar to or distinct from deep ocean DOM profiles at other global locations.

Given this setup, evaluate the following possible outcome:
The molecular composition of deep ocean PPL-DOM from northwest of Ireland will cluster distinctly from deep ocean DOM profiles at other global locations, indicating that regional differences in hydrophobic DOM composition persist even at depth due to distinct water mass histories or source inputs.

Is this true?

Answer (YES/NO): YES